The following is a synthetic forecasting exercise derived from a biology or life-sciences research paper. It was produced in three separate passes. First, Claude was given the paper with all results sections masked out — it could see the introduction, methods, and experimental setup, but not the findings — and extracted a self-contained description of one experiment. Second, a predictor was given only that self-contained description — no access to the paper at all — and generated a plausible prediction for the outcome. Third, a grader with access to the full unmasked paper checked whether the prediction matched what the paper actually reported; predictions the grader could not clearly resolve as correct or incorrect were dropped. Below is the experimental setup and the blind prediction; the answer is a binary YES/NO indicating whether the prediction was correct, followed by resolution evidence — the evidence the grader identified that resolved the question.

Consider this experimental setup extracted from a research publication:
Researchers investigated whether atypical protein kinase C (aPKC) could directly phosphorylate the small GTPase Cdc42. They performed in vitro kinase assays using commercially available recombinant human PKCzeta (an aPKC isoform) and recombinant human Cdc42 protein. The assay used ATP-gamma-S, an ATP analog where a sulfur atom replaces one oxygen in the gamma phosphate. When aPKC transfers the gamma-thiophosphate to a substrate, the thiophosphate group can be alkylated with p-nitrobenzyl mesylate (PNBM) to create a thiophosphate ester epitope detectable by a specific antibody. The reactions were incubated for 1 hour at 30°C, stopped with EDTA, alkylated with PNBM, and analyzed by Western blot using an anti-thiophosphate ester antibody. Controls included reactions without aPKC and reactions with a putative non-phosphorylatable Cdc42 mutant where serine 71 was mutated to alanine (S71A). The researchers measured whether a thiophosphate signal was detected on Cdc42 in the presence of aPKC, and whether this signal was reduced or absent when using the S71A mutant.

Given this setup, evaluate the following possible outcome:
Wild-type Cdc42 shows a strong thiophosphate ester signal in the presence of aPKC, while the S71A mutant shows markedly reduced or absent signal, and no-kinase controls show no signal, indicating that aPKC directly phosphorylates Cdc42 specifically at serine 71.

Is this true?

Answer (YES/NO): YES